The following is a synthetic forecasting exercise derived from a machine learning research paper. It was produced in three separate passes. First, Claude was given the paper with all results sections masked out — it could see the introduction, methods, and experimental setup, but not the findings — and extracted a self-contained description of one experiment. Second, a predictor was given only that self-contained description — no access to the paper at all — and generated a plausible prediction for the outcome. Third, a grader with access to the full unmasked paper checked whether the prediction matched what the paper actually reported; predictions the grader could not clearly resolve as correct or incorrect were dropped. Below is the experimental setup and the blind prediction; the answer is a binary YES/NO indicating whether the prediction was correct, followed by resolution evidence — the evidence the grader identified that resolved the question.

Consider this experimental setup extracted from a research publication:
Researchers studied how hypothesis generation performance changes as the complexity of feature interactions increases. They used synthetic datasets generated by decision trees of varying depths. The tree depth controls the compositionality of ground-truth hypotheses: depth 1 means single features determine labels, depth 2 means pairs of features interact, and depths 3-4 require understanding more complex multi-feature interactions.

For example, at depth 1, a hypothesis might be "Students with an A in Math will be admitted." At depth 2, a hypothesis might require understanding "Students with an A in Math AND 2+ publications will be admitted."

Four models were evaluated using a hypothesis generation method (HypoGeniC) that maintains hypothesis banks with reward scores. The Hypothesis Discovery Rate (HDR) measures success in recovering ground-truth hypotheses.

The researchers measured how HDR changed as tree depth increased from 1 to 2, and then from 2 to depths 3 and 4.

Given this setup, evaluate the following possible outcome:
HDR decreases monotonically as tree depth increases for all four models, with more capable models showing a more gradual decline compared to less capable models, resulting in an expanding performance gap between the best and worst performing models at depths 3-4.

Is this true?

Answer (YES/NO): NO